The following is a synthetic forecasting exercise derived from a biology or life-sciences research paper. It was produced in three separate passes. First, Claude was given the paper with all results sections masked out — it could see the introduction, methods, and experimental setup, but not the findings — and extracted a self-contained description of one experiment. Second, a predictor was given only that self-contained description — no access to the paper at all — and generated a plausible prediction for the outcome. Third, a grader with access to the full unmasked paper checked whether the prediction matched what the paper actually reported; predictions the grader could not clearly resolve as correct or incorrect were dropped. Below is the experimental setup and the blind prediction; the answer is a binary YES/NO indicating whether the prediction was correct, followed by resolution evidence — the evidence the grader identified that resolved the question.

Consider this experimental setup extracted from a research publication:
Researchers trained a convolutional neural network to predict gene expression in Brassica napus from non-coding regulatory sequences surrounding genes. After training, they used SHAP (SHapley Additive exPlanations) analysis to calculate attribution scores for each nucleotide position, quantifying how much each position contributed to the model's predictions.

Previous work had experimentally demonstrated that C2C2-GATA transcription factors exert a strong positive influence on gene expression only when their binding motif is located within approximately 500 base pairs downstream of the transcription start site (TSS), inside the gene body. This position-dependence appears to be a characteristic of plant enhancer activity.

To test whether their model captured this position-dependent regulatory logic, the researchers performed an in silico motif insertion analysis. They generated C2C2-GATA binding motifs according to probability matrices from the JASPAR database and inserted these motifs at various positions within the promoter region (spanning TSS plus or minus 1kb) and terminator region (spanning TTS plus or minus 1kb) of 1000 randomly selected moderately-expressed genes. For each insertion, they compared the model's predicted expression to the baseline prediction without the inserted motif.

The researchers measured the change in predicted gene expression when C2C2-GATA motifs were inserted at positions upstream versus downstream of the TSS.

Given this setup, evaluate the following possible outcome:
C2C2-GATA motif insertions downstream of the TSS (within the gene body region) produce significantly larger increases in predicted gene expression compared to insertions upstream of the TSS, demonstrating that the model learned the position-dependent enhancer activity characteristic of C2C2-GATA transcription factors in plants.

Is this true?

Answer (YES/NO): YES